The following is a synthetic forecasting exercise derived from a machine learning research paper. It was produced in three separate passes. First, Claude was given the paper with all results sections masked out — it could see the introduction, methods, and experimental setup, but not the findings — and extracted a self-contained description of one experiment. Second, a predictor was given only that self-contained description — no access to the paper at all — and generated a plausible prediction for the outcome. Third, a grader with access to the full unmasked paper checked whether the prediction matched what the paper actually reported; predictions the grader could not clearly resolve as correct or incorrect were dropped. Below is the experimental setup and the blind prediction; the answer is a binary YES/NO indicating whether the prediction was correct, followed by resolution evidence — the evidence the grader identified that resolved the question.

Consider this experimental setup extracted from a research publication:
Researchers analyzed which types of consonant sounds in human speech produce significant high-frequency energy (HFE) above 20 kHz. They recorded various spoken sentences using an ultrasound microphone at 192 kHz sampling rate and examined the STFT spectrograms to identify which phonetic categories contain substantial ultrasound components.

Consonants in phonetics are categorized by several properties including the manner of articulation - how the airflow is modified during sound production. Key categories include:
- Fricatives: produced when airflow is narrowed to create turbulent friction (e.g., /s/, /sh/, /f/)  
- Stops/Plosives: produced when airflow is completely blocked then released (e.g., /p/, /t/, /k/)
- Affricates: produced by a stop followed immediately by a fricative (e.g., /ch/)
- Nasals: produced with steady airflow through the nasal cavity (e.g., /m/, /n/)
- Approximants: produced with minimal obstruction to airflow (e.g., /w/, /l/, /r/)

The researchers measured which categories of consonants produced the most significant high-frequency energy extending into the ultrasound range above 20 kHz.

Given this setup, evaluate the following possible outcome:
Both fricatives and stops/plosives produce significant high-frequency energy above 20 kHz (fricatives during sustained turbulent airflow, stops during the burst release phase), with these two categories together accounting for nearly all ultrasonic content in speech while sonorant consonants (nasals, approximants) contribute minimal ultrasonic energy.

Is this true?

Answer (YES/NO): NO